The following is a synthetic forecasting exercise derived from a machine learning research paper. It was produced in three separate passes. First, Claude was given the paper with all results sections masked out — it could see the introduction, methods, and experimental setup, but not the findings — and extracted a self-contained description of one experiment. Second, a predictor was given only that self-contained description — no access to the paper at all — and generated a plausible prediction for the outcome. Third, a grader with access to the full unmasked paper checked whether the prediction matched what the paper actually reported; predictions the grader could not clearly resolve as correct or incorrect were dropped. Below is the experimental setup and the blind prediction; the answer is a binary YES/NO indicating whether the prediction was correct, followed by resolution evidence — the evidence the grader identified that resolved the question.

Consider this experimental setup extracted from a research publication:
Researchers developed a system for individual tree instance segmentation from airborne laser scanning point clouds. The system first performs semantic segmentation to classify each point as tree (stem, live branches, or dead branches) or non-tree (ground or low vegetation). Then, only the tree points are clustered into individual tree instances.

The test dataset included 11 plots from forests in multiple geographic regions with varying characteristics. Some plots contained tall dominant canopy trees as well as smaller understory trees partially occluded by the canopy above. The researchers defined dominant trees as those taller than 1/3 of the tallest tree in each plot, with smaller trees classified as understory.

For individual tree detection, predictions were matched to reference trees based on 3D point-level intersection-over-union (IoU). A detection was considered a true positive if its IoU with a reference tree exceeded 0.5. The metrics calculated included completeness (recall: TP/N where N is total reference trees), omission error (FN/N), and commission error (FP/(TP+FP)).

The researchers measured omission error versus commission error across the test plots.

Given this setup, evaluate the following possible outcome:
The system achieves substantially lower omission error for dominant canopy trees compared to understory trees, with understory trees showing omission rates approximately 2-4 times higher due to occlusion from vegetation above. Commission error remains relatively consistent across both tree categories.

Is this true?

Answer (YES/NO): NO